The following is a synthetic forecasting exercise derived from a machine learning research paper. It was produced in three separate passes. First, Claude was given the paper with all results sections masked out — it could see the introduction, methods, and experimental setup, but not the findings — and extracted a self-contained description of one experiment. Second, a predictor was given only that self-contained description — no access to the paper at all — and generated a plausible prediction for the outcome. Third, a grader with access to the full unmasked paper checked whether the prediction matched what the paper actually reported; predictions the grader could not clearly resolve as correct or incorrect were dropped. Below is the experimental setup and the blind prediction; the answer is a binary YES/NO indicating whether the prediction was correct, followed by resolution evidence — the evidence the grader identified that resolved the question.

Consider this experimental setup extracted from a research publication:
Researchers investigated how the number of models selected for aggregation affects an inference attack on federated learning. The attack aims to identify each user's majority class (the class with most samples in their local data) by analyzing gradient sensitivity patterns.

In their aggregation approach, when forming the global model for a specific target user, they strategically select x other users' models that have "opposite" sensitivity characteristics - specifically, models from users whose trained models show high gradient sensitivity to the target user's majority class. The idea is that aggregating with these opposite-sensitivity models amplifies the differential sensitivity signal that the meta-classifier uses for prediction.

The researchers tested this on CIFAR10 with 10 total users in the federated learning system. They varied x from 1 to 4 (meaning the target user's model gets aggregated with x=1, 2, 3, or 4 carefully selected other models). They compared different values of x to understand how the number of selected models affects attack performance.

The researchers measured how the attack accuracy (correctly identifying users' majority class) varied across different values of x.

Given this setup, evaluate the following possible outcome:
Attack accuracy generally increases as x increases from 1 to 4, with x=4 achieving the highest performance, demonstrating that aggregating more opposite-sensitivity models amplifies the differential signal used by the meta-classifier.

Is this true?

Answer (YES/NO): NO